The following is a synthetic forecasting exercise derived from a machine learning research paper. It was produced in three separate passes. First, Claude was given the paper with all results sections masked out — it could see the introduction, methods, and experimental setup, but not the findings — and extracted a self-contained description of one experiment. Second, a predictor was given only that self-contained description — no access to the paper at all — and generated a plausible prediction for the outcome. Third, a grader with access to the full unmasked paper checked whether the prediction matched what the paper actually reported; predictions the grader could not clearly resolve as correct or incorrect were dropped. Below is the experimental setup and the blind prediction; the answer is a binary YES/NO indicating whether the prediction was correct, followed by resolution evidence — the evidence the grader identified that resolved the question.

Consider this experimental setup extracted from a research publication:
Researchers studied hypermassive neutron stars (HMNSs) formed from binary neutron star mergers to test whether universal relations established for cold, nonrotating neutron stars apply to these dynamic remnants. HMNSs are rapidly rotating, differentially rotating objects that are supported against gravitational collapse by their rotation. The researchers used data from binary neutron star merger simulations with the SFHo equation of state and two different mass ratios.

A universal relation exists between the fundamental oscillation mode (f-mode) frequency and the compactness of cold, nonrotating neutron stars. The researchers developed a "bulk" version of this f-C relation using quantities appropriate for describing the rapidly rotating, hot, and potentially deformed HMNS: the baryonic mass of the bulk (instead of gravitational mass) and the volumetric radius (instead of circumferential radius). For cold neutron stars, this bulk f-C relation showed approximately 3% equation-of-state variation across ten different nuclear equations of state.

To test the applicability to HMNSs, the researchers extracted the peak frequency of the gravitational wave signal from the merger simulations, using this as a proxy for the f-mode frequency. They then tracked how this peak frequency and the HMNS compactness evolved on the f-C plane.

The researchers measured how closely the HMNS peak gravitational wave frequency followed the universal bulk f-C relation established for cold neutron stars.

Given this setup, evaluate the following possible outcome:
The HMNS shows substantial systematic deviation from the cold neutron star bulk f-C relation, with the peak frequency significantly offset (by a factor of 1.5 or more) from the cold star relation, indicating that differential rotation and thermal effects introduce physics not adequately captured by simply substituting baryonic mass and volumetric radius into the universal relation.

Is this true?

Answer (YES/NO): YES